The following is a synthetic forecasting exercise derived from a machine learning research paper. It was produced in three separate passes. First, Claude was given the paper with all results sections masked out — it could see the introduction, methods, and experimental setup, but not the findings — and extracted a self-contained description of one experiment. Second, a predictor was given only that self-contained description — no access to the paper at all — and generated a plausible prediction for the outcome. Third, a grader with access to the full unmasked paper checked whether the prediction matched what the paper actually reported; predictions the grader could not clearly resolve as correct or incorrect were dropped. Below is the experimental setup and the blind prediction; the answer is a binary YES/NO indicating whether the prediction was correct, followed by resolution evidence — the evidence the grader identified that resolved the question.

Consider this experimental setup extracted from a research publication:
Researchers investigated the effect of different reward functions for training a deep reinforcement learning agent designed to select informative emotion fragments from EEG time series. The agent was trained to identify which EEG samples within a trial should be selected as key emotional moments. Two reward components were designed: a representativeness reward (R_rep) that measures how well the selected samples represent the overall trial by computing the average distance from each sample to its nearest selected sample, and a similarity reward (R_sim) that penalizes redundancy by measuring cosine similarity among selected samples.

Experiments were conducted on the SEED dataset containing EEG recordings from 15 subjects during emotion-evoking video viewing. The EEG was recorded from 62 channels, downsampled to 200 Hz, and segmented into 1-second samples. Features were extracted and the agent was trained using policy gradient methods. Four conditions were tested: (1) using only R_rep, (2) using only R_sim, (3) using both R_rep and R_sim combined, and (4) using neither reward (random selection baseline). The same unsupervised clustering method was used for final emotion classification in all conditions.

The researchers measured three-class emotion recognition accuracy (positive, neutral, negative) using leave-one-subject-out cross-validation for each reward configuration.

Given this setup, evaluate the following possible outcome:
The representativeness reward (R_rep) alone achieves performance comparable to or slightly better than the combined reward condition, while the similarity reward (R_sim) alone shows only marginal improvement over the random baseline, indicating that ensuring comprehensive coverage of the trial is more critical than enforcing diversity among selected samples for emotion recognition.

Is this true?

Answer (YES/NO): NO